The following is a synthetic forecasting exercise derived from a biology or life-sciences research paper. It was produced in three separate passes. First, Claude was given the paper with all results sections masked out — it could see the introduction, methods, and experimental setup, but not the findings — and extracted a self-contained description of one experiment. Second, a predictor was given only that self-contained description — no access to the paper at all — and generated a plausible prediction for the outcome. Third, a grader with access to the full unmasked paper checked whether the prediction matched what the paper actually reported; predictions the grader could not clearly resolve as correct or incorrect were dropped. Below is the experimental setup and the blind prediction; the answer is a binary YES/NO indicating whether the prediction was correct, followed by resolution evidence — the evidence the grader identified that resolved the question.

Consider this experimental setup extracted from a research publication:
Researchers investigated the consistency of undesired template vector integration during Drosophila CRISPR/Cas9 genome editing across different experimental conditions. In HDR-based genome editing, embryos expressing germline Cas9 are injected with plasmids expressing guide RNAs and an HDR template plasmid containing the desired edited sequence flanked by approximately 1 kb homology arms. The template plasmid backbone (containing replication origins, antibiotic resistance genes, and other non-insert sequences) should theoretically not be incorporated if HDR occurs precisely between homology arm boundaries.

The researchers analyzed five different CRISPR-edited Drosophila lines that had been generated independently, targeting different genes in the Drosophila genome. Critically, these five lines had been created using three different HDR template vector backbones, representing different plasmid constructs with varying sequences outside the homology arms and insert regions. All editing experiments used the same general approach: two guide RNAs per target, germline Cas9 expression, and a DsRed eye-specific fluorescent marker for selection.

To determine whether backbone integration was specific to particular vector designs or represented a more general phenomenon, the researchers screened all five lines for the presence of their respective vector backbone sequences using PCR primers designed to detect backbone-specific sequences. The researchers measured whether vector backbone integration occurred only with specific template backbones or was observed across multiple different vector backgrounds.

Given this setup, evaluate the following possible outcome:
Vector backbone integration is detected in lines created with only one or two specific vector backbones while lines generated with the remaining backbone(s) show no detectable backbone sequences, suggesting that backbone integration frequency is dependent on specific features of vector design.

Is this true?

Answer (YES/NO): NO